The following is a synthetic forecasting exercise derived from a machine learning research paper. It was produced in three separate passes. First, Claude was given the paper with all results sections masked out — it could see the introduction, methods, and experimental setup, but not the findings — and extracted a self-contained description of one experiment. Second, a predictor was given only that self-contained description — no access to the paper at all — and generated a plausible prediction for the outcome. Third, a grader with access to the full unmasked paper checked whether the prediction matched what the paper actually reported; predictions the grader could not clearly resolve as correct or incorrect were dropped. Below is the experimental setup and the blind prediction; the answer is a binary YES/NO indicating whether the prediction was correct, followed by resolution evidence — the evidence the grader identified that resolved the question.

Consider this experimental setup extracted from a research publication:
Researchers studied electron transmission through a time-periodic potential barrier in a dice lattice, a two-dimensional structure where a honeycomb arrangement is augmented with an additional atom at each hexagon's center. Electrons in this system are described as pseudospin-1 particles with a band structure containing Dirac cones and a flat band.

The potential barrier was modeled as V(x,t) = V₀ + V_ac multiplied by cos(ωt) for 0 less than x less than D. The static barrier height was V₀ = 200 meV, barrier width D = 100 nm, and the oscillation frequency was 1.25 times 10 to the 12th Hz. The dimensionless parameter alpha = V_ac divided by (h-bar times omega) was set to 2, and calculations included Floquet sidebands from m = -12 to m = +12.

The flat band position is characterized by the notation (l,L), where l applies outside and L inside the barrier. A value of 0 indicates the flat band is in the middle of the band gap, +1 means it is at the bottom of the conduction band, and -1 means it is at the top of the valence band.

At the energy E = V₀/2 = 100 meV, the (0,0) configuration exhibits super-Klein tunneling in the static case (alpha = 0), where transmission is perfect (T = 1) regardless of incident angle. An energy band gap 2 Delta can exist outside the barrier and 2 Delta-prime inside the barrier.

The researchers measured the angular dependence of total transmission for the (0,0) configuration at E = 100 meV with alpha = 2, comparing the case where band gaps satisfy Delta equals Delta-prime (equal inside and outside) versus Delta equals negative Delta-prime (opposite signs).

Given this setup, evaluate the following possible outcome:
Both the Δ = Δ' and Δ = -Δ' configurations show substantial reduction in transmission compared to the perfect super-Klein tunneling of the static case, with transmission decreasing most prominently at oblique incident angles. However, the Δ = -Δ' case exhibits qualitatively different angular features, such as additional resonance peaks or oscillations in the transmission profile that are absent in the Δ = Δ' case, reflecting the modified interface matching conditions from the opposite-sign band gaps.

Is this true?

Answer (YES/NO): NO